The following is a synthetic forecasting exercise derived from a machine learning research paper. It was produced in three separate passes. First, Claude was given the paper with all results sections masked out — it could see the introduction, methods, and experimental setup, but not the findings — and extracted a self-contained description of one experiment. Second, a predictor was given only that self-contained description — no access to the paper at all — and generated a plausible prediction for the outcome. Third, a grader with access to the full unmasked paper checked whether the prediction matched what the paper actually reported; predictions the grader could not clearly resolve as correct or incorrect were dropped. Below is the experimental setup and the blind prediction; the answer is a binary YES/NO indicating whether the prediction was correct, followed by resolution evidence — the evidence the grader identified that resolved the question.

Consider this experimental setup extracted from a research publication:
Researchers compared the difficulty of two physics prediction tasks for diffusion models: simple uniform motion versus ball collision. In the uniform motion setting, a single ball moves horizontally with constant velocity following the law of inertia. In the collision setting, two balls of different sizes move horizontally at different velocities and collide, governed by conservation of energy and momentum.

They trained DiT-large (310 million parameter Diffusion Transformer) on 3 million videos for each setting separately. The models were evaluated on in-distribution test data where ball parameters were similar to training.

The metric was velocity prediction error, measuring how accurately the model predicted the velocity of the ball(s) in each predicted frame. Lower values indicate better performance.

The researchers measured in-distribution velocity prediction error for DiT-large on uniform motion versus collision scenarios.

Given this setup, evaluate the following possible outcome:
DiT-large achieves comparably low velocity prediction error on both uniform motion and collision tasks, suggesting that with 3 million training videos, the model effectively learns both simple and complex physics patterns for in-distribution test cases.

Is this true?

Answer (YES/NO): NO